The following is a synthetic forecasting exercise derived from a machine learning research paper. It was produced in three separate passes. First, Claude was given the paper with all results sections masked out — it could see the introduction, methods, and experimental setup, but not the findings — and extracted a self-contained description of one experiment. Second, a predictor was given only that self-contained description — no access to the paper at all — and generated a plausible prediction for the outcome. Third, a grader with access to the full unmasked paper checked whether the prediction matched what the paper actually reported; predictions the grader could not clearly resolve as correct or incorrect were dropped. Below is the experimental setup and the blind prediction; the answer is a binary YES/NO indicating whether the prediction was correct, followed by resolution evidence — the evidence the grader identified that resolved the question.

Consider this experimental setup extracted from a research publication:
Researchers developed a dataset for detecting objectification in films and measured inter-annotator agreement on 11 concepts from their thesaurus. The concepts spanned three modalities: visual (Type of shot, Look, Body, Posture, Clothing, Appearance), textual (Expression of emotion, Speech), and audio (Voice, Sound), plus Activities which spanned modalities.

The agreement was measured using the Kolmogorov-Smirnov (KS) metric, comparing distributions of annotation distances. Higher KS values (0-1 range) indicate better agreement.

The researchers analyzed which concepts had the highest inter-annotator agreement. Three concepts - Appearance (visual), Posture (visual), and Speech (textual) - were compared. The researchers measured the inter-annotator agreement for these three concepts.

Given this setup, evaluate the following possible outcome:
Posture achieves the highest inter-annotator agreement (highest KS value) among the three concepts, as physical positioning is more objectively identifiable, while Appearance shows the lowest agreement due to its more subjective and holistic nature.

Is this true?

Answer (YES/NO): NO